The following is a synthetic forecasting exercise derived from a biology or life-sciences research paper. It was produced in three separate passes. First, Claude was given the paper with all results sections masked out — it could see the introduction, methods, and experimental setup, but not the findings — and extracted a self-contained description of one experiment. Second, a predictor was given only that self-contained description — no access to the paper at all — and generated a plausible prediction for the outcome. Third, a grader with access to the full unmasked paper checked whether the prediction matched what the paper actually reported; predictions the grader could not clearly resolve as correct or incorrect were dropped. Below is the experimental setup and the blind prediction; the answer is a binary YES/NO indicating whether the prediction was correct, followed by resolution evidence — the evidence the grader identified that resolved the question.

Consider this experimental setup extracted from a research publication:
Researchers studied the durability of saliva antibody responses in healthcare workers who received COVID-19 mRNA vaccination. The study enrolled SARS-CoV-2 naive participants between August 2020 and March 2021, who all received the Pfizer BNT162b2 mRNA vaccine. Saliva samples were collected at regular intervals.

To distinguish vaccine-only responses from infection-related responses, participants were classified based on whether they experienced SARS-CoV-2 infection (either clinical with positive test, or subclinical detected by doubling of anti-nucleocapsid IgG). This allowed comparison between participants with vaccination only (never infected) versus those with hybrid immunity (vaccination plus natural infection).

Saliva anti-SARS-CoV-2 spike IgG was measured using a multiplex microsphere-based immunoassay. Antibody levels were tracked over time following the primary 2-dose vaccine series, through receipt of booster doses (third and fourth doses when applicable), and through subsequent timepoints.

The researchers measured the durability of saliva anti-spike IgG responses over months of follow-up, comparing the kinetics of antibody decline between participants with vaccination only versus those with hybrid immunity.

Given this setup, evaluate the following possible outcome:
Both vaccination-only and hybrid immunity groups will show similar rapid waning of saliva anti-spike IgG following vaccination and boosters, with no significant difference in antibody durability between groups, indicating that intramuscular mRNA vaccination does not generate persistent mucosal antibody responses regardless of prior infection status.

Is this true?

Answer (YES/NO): NO